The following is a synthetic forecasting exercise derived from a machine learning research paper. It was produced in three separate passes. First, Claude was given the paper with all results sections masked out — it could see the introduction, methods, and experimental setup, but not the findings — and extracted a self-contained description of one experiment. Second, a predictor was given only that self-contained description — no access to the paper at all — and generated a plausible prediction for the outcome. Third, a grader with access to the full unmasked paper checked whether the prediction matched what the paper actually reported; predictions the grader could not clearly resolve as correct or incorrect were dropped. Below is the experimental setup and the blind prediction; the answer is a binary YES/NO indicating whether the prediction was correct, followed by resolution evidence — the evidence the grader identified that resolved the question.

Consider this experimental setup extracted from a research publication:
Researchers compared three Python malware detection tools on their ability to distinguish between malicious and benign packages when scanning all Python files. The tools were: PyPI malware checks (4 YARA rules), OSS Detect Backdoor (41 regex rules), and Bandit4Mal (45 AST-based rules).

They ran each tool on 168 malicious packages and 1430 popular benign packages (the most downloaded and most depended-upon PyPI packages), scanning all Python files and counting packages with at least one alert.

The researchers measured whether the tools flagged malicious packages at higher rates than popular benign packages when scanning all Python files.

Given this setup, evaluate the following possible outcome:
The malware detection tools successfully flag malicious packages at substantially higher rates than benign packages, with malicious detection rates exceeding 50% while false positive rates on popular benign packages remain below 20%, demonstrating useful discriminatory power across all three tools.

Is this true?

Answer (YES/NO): NO